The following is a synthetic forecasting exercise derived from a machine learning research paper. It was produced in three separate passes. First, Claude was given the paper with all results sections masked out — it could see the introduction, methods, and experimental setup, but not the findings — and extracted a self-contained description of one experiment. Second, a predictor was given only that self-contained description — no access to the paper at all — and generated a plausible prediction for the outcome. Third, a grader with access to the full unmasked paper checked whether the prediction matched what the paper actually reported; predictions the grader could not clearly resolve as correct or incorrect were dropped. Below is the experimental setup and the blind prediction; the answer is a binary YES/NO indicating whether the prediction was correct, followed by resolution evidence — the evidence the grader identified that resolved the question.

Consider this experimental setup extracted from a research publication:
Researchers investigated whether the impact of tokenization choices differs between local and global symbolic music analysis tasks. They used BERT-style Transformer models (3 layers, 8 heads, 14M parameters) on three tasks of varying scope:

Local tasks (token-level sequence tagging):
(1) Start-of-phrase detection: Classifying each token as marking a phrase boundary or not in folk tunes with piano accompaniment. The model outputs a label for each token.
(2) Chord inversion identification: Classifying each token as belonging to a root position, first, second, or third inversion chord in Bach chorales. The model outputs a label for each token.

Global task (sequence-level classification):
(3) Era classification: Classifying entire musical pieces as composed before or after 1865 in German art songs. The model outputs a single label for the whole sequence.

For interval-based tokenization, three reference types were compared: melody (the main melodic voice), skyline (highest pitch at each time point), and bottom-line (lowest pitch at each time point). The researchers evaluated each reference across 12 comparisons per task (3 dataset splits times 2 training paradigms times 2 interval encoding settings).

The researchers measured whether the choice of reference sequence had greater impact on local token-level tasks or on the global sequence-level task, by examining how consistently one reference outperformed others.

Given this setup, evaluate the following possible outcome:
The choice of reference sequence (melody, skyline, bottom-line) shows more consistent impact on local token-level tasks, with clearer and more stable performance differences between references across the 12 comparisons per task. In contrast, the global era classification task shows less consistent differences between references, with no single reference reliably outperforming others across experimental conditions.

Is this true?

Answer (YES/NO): YES